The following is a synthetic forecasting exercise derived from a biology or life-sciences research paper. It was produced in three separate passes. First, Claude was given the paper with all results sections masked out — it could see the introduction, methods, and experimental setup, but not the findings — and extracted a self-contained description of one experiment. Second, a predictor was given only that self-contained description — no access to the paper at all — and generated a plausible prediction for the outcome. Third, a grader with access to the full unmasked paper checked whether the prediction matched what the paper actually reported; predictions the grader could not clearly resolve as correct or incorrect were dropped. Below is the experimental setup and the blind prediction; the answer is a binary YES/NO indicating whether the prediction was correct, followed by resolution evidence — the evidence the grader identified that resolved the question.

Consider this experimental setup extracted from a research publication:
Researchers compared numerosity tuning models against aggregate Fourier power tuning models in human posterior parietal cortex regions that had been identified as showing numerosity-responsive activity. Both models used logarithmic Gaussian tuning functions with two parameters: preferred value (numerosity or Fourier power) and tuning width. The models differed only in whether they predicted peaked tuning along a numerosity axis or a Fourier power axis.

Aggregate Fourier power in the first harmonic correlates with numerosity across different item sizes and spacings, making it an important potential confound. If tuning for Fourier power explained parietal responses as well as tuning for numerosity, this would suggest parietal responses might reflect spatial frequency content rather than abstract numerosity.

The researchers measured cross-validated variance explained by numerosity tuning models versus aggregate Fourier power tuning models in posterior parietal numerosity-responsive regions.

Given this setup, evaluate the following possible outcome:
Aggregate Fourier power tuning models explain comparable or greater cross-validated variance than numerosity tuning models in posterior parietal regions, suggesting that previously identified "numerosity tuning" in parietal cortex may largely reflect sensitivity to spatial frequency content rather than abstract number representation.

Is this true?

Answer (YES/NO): NO